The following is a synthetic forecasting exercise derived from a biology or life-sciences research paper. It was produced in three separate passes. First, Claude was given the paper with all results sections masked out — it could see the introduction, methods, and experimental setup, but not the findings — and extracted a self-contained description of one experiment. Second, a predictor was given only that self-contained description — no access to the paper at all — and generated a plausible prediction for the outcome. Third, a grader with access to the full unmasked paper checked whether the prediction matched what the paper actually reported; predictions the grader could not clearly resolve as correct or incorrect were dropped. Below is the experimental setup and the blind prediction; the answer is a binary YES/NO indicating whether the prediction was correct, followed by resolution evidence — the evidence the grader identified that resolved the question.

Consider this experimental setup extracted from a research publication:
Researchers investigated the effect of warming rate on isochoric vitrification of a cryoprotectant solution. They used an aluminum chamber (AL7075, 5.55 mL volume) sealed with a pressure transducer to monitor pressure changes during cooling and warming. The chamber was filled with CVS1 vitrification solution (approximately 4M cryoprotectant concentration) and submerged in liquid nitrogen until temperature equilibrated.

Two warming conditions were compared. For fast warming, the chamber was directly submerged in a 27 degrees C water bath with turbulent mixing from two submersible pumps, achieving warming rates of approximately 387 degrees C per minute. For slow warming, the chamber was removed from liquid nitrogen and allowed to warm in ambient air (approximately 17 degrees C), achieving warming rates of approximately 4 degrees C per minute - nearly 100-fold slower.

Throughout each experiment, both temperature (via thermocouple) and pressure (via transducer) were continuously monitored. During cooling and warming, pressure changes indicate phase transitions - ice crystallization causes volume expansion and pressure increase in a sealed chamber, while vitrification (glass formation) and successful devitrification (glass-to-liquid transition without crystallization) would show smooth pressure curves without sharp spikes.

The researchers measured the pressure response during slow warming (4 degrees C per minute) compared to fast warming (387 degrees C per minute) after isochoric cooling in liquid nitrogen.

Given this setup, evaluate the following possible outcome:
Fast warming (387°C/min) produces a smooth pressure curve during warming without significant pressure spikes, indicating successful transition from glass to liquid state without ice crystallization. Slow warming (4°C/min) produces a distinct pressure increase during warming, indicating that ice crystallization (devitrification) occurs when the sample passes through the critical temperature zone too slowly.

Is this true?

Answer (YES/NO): YES